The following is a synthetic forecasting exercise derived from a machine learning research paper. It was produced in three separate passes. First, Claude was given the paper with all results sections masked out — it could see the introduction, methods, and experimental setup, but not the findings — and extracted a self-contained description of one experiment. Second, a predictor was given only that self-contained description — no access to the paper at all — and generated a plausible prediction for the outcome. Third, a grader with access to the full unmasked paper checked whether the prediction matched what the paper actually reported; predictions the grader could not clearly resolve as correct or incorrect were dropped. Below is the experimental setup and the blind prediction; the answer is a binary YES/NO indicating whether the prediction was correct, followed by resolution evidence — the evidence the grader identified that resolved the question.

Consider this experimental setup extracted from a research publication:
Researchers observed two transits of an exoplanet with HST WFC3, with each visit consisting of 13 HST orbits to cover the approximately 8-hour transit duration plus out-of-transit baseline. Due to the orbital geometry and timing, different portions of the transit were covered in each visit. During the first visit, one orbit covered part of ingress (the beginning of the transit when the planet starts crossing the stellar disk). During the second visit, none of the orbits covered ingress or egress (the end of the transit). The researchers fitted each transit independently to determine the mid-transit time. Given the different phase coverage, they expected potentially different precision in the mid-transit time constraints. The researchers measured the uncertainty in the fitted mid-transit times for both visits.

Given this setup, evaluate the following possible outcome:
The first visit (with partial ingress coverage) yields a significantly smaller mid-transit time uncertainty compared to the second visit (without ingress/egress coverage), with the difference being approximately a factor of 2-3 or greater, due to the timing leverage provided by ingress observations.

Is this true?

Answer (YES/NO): YES